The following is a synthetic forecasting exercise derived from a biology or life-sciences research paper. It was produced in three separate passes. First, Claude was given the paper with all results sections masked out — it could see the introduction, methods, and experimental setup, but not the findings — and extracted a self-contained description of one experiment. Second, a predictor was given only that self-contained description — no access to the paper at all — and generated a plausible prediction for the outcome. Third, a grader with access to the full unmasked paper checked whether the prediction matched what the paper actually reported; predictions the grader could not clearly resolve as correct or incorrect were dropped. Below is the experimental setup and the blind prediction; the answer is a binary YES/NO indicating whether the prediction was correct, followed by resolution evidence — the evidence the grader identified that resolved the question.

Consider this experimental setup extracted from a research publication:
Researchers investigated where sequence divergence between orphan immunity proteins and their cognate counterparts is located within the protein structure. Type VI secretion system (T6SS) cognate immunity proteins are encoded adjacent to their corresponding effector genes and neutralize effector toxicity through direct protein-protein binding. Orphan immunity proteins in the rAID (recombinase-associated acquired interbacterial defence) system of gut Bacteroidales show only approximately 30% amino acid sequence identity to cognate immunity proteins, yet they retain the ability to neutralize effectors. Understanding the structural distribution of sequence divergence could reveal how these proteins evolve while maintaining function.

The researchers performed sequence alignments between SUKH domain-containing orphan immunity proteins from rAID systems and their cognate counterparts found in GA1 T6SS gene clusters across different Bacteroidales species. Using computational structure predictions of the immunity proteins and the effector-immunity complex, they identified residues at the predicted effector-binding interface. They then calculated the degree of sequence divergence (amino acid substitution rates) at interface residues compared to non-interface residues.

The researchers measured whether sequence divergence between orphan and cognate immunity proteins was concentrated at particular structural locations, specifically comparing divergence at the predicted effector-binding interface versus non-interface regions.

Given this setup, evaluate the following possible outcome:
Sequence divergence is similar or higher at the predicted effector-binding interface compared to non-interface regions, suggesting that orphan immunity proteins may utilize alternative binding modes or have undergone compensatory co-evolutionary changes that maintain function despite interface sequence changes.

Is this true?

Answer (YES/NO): YES